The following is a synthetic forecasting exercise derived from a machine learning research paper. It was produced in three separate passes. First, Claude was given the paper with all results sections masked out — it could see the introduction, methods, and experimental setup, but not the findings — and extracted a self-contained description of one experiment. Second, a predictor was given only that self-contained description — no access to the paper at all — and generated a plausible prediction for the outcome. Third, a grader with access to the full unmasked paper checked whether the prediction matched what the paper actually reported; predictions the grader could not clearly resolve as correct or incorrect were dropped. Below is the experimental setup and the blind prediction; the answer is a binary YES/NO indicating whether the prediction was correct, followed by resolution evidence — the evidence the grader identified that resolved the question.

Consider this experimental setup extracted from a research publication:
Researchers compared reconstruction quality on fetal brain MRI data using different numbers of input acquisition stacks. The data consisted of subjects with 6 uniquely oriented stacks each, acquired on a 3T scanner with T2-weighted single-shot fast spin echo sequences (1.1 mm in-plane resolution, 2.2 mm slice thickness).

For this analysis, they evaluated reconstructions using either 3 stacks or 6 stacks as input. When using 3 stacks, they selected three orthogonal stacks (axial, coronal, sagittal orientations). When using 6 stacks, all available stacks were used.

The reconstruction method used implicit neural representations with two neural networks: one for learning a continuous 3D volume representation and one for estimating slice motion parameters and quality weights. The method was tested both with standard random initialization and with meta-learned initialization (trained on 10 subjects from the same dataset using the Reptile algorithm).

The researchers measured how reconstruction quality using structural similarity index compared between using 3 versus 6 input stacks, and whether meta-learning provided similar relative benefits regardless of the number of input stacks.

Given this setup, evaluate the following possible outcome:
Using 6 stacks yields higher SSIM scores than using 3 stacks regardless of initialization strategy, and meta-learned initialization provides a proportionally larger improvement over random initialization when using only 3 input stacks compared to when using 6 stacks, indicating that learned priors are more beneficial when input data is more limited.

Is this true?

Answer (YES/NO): YES